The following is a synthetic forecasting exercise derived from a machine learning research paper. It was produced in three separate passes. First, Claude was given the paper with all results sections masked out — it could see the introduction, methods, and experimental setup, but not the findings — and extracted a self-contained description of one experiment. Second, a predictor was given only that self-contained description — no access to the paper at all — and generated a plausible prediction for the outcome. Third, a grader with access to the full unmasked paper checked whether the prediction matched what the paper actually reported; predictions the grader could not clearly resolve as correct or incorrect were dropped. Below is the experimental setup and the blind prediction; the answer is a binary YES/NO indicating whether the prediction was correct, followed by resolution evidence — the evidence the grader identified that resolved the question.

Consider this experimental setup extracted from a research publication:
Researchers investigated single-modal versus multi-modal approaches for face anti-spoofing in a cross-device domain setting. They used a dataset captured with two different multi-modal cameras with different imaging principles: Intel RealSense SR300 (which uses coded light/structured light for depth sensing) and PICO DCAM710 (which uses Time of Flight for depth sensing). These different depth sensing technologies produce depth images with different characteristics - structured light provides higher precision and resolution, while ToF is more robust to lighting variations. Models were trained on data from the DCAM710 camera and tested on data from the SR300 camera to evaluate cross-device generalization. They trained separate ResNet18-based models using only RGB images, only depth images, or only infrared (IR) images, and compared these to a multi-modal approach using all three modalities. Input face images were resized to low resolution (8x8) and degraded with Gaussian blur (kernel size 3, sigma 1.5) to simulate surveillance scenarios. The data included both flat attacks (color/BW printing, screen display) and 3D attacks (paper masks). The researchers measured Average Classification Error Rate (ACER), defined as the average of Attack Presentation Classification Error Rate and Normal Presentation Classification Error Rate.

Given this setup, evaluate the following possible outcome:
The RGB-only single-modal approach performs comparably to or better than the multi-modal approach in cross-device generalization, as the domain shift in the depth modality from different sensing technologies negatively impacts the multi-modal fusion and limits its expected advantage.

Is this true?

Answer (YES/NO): NO